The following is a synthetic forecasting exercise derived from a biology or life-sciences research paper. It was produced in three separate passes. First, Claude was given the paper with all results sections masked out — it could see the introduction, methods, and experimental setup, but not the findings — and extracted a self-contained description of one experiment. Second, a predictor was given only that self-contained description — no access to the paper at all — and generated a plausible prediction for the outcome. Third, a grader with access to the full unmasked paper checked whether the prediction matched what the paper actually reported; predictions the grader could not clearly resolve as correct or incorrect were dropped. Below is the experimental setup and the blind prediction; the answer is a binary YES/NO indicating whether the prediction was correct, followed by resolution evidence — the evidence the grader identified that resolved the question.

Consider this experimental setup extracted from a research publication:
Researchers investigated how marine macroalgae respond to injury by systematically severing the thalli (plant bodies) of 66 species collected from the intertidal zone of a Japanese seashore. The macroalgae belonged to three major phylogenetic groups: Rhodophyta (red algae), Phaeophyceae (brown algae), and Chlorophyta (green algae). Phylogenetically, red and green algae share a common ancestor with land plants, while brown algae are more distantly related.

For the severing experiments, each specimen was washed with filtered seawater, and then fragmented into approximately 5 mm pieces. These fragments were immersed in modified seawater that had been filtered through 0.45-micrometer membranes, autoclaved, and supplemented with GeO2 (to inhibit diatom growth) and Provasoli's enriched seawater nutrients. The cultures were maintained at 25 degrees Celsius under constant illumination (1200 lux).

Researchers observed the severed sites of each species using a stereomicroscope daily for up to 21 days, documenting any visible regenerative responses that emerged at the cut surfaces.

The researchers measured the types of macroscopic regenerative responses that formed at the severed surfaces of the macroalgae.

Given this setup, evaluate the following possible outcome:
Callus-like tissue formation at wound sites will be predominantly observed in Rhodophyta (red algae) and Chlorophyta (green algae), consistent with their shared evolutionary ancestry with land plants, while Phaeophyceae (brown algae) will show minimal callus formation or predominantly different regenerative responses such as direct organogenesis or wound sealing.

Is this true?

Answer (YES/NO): NO